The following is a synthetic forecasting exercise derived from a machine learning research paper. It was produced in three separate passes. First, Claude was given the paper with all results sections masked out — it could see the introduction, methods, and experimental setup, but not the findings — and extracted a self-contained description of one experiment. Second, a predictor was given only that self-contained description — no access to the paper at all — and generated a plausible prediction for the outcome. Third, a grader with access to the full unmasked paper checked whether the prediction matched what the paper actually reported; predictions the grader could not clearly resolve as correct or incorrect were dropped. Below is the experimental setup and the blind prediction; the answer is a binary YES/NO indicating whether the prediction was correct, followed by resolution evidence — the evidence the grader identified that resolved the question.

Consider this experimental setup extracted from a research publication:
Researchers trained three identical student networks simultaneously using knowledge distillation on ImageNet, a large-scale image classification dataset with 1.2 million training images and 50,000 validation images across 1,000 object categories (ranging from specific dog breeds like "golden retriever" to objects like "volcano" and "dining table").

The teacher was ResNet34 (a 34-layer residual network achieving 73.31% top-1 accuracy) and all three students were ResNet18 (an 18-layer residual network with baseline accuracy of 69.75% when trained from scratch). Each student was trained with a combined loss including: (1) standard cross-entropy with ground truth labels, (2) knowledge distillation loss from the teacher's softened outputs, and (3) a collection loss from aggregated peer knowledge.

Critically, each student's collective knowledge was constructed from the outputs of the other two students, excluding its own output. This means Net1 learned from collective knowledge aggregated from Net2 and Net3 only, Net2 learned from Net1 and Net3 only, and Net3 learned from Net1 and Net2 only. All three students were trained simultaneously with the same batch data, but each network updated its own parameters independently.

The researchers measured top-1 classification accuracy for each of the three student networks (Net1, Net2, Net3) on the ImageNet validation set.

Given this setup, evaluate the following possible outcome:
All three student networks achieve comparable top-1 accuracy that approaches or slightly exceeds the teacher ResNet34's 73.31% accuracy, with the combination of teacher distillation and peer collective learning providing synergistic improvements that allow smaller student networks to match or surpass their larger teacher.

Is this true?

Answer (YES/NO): NO